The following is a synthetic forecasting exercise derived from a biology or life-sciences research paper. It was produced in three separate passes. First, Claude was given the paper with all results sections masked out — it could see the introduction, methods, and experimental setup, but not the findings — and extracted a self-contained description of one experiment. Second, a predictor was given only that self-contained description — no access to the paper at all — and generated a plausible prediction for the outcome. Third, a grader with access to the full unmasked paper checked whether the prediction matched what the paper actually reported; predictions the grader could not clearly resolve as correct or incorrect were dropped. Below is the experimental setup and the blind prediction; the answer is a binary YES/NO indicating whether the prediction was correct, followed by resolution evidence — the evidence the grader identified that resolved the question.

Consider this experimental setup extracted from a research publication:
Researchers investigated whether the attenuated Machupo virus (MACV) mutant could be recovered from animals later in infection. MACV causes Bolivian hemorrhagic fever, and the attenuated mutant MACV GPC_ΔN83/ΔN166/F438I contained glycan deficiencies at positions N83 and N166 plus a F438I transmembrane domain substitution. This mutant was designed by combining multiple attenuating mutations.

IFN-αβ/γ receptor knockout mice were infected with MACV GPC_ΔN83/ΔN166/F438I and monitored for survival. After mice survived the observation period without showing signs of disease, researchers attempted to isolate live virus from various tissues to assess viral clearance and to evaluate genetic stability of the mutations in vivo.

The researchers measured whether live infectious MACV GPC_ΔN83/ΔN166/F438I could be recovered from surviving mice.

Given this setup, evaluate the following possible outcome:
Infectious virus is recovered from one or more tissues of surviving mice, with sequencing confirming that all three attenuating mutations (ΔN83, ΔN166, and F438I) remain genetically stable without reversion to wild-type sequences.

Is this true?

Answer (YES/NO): NO